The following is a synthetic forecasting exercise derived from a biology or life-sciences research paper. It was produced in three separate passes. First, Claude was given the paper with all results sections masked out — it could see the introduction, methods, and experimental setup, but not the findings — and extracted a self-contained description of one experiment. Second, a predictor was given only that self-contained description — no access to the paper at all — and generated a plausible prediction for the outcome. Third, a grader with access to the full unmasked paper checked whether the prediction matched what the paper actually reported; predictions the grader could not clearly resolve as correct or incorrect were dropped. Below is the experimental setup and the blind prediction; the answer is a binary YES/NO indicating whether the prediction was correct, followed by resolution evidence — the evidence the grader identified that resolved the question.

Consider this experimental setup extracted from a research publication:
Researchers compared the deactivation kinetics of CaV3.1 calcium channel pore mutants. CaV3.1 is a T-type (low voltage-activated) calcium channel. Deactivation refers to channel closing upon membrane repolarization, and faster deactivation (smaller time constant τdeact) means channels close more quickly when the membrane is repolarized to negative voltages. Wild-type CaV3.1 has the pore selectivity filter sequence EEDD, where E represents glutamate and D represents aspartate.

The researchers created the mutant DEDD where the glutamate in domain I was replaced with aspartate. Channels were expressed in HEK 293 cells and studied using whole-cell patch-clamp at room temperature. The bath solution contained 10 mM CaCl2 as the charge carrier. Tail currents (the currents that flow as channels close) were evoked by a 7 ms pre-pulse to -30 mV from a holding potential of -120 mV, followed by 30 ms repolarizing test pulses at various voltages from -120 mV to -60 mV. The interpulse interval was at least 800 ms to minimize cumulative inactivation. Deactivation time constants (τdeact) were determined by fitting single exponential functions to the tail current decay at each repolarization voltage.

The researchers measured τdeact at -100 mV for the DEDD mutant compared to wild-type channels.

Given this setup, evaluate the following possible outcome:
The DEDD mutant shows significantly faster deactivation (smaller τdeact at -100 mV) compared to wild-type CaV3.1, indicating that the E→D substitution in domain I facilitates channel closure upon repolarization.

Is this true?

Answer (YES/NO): NO